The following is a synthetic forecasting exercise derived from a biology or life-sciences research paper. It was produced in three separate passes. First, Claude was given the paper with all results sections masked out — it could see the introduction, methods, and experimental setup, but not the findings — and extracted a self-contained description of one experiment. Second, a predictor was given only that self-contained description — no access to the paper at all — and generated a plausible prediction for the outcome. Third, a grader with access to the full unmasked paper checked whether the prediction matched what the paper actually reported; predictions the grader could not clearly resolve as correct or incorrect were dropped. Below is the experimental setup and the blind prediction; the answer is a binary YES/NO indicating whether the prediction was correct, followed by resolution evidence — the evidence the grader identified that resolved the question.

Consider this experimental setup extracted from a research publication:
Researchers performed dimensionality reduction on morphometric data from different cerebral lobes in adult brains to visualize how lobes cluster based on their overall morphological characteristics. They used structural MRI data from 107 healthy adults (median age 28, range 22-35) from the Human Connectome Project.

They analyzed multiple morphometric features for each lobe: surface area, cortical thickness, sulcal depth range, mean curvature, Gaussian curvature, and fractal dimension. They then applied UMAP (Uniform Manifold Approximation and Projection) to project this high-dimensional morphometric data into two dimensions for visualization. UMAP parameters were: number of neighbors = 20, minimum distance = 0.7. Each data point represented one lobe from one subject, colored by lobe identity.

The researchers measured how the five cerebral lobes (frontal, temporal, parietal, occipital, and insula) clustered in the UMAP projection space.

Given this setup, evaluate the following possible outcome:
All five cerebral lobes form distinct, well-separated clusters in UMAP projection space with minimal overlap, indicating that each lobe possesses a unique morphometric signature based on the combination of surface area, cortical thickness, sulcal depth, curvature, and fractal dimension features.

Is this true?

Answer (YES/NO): NO